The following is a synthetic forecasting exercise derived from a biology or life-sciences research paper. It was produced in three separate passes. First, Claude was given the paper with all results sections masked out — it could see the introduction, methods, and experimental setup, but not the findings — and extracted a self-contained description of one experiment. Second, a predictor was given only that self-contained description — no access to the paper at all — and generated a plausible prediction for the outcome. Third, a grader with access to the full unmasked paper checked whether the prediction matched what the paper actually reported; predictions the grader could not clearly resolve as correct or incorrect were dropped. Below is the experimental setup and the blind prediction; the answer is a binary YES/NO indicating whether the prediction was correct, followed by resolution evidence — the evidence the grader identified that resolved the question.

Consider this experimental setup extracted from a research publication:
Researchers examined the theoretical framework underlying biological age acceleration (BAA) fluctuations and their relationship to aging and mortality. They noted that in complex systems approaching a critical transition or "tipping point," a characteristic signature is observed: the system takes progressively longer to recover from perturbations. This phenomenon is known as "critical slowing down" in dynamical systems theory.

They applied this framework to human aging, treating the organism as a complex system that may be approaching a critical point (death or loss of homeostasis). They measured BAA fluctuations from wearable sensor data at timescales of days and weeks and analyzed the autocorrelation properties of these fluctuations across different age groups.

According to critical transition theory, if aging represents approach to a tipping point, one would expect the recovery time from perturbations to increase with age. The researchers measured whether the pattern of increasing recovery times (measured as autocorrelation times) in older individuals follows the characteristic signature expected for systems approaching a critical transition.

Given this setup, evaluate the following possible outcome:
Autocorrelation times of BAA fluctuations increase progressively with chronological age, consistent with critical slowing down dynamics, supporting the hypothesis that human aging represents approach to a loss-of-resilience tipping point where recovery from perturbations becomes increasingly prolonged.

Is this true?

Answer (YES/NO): YES